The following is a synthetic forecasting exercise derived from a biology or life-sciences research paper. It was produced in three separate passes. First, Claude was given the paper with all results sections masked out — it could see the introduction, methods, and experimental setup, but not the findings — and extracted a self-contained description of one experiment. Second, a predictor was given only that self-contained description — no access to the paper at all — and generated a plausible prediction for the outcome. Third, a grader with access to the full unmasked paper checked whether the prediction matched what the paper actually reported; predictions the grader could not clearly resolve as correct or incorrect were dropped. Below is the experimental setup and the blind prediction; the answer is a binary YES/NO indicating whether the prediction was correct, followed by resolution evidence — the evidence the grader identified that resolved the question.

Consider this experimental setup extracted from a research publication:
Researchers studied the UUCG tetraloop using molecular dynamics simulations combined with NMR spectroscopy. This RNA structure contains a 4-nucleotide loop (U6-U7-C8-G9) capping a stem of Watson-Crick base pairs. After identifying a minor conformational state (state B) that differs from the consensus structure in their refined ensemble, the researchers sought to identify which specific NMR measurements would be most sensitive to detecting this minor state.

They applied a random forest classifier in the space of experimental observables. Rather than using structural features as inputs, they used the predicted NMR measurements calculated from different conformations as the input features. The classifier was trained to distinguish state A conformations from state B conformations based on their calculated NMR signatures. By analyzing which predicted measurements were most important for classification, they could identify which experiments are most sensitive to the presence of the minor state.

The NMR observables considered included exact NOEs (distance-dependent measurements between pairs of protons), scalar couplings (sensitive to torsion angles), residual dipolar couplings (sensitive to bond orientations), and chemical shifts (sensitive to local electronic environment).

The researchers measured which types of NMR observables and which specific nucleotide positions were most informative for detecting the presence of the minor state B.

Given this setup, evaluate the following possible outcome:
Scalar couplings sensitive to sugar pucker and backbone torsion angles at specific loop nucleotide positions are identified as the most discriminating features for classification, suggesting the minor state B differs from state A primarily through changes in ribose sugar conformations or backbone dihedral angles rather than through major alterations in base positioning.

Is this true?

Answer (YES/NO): NO